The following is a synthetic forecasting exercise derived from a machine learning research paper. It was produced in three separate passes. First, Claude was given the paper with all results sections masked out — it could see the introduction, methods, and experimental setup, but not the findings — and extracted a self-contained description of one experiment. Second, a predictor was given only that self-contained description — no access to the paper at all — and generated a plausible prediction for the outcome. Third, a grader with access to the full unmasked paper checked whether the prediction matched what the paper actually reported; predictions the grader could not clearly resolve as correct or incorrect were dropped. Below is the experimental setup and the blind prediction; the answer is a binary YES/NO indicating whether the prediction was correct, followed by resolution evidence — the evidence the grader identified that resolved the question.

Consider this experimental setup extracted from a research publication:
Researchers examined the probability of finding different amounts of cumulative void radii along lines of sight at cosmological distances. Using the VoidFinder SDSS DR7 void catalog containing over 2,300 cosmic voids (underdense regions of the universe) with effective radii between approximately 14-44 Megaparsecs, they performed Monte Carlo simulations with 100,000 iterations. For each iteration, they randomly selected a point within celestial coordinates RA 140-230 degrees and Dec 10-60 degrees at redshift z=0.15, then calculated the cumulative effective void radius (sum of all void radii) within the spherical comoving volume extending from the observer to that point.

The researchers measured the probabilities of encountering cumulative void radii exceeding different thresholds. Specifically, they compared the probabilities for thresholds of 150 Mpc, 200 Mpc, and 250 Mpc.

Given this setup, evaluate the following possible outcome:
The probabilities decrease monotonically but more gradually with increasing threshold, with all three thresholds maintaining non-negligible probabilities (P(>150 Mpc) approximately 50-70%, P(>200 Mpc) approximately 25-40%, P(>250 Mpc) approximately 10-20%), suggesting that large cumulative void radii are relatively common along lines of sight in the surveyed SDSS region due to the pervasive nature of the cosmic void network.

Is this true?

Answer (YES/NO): NO